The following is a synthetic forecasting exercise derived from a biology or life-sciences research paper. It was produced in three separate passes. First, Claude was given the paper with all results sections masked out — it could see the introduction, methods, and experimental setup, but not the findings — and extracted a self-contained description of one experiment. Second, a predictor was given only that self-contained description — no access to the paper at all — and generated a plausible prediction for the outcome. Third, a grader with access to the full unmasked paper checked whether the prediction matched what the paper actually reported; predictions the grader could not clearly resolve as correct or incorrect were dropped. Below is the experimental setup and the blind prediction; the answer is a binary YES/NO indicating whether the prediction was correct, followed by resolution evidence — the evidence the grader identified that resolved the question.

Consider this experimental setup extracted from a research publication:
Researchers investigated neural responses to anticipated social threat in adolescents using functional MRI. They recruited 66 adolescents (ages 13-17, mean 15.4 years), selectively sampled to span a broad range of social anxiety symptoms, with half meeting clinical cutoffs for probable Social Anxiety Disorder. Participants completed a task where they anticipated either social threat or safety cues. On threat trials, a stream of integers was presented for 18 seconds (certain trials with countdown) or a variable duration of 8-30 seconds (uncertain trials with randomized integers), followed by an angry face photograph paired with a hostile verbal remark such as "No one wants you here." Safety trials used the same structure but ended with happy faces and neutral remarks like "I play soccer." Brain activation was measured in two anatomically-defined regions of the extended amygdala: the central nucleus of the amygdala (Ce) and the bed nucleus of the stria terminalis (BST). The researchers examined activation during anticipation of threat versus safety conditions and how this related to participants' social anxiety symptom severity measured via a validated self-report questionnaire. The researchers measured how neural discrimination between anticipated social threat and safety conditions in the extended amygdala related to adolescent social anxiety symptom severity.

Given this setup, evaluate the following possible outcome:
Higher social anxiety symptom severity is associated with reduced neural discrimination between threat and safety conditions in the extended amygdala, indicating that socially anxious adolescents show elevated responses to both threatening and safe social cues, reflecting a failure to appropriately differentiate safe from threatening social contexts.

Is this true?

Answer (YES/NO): NO